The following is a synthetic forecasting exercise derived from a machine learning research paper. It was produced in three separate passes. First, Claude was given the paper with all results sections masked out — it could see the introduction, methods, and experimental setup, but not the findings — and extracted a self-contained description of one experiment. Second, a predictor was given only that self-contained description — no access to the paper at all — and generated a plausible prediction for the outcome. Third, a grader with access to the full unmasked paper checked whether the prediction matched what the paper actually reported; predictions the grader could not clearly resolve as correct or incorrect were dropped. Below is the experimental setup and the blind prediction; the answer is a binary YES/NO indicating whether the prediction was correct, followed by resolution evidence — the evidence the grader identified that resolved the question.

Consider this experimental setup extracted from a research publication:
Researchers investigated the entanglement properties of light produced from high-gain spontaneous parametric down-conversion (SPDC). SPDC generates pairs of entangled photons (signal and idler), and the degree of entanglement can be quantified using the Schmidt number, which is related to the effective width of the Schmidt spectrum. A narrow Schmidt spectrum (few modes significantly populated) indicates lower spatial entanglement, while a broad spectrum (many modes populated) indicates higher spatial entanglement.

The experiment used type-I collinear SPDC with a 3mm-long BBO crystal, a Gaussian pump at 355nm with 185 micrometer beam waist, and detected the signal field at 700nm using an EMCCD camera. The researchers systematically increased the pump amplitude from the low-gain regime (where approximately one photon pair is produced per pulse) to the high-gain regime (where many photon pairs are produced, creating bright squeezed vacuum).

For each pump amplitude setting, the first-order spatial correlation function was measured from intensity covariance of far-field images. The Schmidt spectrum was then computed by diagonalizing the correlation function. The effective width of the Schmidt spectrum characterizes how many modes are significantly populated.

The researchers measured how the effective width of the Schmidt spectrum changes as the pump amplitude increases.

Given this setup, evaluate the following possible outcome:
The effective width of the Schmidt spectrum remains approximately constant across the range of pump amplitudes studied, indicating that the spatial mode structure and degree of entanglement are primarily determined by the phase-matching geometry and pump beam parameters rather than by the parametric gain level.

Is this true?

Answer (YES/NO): NO